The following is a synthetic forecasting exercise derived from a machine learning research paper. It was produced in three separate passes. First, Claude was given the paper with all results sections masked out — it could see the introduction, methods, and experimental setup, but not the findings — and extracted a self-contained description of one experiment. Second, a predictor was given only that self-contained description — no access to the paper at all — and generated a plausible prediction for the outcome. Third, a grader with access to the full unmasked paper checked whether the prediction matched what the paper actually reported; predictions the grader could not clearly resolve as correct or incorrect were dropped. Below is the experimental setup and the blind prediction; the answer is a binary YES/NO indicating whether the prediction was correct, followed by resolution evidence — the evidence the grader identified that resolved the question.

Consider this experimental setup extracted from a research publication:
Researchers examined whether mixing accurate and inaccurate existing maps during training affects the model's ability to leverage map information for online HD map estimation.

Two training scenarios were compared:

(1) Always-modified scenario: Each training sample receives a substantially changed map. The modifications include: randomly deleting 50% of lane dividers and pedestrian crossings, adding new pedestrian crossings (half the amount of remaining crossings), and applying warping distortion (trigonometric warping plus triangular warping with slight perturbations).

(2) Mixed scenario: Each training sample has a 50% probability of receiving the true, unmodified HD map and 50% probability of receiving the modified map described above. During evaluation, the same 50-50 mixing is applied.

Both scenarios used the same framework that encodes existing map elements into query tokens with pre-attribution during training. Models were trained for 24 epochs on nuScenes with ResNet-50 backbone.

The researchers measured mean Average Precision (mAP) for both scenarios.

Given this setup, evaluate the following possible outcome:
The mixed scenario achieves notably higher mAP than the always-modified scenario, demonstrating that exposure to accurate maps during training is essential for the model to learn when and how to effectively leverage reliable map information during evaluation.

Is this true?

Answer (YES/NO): YES